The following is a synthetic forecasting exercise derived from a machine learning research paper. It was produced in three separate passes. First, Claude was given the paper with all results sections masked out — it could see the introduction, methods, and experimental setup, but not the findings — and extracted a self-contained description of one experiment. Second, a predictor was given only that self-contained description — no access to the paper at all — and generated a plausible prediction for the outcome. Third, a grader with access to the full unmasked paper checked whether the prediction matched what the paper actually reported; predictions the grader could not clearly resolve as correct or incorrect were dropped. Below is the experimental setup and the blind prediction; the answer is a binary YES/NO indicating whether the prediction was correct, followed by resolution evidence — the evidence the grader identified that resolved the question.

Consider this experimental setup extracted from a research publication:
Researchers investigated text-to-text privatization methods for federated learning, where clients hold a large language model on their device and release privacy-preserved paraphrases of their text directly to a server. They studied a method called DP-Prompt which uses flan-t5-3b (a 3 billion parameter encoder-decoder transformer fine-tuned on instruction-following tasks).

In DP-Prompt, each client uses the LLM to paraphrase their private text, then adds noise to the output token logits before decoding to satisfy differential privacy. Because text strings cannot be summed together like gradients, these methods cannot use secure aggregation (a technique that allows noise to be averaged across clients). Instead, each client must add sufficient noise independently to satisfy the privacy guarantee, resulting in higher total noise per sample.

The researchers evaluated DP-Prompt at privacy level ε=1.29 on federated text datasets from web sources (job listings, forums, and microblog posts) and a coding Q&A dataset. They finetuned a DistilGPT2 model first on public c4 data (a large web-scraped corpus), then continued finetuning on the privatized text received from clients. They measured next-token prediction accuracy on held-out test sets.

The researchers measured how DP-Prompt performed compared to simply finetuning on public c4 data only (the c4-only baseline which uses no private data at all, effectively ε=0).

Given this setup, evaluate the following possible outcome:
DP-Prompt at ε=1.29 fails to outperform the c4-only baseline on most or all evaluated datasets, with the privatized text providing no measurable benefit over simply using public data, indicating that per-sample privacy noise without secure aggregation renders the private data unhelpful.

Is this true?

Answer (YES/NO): YES